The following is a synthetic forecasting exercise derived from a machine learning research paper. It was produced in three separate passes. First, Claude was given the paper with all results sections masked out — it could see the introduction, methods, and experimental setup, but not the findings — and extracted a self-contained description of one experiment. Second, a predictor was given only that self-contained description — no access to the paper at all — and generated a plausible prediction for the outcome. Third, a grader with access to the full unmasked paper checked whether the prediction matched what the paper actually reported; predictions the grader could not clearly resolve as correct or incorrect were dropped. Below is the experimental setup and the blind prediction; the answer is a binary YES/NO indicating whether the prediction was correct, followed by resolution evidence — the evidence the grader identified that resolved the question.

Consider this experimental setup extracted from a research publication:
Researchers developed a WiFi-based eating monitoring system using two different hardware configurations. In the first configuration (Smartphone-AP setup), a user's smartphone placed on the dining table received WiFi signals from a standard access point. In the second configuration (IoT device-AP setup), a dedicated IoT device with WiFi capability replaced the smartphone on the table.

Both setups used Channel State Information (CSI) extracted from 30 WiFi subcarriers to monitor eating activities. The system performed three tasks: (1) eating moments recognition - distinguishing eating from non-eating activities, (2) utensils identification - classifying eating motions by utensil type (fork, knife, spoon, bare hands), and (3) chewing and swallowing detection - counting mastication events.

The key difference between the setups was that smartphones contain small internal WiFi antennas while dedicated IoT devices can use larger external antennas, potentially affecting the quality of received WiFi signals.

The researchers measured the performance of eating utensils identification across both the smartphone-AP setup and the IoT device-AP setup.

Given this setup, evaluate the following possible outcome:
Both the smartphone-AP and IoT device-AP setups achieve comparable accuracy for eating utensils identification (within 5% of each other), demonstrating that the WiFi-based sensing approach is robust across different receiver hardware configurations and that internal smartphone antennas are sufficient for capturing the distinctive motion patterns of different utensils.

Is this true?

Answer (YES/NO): YES